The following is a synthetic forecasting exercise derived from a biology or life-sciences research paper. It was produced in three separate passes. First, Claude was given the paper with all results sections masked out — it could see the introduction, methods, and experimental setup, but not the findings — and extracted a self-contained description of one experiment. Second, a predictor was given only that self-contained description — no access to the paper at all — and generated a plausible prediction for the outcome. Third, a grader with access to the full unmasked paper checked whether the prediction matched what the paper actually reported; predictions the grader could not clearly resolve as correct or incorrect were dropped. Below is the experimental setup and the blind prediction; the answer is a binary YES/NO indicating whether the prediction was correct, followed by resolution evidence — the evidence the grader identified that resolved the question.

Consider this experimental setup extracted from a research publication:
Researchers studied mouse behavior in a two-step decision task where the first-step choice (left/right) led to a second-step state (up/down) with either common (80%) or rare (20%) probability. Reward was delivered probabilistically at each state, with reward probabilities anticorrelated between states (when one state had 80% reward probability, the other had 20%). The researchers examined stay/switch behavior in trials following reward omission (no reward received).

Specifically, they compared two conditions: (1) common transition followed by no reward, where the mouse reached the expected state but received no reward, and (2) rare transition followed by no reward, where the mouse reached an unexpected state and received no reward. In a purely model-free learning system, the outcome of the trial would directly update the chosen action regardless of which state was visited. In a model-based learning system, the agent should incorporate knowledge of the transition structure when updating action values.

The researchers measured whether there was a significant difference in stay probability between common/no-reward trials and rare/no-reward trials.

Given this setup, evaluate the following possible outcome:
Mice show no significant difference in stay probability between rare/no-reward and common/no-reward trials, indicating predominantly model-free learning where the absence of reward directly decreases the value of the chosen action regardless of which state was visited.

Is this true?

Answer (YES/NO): NO